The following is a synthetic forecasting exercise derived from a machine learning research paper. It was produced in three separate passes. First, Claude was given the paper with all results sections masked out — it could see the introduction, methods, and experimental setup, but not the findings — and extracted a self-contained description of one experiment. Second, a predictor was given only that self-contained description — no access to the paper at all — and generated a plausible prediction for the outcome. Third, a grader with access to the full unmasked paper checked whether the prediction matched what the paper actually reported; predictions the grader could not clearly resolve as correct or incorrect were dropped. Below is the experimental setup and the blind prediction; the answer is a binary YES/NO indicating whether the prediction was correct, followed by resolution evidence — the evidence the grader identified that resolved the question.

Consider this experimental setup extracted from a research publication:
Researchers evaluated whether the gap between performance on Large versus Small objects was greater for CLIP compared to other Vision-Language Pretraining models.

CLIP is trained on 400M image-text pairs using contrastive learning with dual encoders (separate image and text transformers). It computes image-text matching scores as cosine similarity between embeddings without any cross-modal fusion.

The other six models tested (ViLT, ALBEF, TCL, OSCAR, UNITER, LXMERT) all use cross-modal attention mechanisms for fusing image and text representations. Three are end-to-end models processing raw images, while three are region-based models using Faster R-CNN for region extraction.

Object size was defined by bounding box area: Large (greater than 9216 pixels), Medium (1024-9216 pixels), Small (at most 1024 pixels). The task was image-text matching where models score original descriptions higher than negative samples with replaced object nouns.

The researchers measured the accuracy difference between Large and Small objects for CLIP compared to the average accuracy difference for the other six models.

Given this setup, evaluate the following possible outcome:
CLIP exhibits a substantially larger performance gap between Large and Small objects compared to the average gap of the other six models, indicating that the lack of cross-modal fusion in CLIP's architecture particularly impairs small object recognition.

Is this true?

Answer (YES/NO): YES